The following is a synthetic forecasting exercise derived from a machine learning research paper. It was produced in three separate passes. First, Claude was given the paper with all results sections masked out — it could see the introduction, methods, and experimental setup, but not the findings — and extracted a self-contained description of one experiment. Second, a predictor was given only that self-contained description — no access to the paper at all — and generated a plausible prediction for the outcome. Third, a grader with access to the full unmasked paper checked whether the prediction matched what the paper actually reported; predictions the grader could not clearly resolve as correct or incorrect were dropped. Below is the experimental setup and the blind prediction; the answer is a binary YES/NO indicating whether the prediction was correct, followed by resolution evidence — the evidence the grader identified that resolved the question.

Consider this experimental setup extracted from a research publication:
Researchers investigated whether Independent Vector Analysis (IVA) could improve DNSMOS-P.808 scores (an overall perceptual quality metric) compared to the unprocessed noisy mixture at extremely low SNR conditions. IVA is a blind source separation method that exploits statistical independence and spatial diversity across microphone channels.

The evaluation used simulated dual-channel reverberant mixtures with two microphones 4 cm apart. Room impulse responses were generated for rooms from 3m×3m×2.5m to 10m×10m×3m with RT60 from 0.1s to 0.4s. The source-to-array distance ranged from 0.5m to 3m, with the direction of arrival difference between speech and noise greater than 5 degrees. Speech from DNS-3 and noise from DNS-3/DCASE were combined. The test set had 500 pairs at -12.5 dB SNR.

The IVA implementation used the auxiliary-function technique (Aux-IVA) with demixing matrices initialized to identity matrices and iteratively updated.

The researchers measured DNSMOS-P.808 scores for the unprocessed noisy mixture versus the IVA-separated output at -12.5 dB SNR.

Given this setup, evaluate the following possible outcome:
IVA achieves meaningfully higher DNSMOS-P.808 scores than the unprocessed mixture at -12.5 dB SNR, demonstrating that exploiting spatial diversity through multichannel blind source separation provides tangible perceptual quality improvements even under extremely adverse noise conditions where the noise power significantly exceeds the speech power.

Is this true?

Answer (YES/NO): YES